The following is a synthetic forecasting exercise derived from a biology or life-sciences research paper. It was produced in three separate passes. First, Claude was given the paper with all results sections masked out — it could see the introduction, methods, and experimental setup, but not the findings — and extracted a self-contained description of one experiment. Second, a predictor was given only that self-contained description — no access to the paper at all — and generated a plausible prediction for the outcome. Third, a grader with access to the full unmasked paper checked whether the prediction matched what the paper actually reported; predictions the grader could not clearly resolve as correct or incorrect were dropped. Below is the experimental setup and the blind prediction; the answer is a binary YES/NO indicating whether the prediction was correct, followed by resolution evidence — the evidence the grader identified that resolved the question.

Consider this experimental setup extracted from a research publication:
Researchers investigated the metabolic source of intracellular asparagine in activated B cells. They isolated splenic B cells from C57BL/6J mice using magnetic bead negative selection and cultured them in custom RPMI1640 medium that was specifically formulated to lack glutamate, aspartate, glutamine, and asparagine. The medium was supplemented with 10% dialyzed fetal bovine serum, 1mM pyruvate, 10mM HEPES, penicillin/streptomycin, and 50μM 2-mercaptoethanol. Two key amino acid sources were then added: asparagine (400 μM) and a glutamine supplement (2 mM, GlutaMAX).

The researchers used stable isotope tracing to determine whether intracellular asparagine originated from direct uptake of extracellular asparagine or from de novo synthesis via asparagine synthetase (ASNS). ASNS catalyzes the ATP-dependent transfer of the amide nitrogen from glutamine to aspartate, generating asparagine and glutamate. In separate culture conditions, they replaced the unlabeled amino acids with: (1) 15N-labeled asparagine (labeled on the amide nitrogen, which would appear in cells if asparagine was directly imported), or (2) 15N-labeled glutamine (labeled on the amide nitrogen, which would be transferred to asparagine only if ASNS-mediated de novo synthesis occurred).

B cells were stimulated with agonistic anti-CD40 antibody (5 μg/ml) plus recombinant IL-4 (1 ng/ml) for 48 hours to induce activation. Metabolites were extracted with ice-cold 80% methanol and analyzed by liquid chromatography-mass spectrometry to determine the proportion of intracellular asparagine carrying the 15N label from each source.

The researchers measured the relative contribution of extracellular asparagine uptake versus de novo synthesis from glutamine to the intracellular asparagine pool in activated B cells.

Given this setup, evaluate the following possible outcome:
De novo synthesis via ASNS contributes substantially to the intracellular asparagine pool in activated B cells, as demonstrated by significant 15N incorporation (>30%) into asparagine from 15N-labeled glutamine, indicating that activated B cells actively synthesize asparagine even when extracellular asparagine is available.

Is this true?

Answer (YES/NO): NO